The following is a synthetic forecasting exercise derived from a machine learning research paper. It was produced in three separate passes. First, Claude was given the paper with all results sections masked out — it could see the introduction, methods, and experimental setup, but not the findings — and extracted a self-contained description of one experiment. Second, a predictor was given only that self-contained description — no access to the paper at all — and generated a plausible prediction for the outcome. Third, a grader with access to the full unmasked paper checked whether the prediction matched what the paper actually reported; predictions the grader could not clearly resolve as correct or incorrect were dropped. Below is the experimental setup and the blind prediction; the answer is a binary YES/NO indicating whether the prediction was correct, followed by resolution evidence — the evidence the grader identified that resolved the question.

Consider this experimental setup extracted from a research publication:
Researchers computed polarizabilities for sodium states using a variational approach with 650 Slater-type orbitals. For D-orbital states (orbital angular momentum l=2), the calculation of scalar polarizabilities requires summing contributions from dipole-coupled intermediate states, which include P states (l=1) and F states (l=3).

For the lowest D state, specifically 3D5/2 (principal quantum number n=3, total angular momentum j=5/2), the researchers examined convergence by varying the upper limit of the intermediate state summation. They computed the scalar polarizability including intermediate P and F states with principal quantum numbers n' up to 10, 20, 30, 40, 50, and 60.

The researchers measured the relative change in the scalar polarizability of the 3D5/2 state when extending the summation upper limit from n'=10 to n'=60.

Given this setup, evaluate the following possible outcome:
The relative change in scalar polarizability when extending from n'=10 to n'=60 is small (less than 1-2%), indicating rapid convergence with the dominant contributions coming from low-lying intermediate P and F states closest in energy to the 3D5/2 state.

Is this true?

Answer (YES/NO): YES